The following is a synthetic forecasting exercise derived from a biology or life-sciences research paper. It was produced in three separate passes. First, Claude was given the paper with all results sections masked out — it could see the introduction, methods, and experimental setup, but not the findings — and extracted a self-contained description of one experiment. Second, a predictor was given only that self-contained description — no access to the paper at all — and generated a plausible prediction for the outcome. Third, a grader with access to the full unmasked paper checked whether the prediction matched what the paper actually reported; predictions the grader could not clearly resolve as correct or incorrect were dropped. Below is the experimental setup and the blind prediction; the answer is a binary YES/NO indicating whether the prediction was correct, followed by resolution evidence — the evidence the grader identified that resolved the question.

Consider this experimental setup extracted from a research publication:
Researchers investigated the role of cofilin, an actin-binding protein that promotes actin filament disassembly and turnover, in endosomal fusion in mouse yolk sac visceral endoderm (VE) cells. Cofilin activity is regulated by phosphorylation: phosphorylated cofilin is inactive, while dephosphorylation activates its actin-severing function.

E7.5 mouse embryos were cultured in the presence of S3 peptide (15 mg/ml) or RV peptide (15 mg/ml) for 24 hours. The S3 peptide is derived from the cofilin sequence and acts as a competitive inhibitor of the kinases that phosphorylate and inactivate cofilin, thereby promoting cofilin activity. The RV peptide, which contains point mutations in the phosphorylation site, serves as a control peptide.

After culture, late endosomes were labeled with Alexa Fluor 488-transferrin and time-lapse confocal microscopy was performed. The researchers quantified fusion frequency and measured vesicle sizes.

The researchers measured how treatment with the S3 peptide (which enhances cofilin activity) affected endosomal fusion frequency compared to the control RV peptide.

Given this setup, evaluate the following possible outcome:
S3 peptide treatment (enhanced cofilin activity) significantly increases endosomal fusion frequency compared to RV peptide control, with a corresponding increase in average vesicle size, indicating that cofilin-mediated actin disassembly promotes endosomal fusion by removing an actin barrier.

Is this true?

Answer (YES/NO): NO